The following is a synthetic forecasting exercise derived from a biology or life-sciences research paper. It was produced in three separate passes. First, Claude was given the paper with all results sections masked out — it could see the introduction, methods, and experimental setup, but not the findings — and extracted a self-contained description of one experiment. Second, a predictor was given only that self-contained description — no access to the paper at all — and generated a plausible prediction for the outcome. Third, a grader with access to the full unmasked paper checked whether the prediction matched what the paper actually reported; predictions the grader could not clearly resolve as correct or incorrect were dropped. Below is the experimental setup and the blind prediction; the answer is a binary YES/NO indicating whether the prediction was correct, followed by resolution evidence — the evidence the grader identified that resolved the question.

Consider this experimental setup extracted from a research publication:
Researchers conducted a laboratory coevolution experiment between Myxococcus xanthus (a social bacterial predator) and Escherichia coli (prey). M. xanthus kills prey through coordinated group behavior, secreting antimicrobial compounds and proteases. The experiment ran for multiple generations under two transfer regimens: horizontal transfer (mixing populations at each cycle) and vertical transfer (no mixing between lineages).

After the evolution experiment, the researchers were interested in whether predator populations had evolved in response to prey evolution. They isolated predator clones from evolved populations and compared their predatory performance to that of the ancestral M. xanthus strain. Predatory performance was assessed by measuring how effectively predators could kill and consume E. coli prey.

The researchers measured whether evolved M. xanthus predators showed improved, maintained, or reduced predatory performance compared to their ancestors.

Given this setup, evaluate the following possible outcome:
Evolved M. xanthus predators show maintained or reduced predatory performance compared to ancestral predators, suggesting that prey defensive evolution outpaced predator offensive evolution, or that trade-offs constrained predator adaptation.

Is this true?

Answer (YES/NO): YES